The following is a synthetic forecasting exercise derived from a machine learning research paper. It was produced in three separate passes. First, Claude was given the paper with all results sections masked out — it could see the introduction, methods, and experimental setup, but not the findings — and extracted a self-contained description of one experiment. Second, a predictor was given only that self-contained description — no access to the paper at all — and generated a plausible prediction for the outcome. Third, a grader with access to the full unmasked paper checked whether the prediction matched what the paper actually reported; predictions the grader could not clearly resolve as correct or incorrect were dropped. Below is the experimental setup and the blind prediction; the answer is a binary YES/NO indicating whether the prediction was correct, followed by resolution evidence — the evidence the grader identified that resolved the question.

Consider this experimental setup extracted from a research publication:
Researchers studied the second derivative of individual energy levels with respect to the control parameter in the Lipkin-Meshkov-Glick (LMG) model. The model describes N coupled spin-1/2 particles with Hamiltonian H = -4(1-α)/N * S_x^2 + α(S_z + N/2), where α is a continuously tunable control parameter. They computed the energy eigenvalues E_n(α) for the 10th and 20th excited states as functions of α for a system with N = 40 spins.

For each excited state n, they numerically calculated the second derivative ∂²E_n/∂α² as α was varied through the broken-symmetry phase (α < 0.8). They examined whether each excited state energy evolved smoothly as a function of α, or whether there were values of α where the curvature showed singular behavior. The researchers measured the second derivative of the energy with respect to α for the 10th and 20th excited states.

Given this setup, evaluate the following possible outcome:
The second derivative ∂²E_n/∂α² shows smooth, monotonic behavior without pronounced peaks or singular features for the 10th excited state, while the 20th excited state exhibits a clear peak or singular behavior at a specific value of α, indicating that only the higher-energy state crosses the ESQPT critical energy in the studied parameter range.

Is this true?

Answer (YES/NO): NO